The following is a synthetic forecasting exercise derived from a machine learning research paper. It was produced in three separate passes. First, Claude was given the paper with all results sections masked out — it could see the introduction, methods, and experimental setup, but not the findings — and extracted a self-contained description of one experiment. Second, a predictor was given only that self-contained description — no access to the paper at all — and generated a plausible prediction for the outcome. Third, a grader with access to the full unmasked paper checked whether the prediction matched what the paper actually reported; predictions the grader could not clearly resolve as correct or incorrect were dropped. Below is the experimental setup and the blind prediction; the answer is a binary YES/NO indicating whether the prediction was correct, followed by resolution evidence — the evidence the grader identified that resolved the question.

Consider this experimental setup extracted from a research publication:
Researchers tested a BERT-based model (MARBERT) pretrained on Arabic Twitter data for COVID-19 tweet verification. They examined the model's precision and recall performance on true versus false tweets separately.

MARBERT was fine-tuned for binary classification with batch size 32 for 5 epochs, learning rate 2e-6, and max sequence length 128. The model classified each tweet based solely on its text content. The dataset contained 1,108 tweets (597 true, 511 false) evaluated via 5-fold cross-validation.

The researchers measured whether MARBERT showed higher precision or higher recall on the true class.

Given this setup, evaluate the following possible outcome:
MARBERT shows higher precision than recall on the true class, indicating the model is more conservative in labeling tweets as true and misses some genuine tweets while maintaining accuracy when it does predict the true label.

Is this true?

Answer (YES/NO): NO